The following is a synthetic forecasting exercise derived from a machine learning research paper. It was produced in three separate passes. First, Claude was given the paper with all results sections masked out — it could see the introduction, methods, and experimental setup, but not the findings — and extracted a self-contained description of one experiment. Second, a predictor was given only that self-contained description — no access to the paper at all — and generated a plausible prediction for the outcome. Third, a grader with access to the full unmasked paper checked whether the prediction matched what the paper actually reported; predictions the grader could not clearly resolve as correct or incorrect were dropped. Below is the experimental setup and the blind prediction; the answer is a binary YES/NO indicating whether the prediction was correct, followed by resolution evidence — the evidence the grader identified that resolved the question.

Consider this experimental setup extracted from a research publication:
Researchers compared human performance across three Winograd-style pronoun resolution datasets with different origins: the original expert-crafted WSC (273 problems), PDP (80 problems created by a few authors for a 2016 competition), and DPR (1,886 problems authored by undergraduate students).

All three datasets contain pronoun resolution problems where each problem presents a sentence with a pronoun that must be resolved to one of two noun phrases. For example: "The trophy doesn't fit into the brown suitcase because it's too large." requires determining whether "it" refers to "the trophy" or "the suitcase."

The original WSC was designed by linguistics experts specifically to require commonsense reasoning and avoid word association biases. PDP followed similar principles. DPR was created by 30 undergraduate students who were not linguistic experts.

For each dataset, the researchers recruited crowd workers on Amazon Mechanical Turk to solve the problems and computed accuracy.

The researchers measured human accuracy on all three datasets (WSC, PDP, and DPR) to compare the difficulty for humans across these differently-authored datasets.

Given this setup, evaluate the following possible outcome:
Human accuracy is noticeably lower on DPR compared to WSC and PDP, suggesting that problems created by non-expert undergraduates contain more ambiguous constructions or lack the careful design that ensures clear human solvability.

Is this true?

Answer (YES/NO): NO